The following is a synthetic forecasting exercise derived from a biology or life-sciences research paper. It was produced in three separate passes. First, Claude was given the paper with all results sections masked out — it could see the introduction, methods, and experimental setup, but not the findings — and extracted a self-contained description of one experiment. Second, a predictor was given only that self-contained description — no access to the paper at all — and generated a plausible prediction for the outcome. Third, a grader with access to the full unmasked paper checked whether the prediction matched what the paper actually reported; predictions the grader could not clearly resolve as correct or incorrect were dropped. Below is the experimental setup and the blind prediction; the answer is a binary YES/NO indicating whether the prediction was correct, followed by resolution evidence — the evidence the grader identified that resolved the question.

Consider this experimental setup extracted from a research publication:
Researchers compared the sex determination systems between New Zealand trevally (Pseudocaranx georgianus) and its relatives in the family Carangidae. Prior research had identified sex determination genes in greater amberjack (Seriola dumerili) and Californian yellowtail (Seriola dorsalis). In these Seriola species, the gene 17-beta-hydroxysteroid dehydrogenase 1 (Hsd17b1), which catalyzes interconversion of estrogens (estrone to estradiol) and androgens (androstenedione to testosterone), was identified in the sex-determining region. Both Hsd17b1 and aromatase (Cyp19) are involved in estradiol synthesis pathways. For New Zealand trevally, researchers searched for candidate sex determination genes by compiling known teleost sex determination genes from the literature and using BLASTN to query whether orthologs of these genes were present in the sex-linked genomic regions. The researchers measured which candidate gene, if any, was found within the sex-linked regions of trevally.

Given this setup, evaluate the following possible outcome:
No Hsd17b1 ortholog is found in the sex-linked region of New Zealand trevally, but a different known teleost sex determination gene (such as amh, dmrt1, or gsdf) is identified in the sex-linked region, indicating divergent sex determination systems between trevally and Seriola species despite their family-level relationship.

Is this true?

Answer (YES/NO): YES